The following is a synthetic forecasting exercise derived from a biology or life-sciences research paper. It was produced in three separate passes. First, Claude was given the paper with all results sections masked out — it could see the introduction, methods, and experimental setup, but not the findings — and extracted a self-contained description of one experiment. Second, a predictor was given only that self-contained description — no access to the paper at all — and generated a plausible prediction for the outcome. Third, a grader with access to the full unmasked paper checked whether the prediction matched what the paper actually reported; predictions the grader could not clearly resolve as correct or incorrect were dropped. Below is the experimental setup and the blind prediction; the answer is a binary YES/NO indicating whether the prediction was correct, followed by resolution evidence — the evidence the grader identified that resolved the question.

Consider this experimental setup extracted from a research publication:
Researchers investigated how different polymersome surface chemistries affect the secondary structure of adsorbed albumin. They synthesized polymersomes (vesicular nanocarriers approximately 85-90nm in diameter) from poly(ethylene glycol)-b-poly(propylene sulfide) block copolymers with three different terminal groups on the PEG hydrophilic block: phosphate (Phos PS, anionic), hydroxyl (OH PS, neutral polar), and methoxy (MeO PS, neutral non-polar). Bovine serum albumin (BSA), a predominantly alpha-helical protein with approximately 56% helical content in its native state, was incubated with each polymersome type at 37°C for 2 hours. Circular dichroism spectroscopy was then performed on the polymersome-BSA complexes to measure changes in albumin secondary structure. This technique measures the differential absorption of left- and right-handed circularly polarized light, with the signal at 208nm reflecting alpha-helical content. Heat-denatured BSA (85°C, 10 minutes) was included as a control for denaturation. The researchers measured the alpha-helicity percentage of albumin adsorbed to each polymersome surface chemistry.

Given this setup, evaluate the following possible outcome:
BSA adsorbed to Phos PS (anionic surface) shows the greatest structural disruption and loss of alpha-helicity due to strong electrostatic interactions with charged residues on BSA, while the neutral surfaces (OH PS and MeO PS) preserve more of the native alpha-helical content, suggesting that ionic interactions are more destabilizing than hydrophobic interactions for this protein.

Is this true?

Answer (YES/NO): NO